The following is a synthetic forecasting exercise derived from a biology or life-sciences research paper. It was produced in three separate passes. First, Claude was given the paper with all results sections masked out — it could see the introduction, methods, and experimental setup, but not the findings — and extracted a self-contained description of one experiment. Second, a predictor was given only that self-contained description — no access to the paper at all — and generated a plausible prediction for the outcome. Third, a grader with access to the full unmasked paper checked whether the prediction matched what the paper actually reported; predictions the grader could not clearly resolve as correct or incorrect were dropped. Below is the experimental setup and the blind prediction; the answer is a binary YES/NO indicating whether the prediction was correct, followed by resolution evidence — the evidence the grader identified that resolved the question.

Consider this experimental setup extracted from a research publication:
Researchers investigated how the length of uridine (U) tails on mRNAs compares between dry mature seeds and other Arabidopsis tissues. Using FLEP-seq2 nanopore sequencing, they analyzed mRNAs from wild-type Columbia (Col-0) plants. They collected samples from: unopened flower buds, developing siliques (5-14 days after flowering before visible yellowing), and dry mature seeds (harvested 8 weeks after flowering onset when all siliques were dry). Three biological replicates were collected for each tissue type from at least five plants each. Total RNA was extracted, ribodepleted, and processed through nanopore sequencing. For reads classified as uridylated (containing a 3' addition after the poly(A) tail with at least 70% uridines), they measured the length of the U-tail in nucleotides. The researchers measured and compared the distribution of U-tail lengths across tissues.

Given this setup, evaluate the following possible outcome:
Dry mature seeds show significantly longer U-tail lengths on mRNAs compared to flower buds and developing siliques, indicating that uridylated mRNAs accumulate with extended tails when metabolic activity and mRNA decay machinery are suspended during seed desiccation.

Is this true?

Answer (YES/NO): YES